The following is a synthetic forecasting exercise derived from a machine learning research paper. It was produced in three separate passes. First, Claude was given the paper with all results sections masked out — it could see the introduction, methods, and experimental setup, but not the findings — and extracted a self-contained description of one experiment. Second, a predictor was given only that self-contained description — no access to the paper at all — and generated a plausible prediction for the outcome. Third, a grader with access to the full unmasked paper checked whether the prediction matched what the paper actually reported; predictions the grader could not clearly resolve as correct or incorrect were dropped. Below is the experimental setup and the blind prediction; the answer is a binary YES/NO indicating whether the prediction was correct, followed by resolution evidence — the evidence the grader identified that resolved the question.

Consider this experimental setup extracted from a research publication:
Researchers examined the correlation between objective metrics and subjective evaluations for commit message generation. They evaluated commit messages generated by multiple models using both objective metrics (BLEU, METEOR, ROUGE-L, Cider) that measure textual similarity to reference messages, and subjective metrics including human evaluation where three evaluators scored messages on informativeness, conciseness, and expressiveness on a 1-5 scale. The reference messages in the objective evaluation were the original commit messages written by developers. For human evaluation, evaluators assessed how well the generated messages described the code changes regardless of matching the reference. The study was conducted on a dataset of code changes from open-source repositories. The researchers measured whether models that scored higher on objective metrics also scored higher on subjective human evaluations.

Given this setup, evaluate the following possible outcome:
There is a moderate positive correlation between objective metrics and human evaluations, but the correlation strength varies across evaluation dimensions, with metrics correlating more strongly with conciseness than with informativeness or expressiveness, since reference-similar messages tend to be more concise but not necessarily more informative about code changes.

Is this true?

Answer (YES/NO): NO